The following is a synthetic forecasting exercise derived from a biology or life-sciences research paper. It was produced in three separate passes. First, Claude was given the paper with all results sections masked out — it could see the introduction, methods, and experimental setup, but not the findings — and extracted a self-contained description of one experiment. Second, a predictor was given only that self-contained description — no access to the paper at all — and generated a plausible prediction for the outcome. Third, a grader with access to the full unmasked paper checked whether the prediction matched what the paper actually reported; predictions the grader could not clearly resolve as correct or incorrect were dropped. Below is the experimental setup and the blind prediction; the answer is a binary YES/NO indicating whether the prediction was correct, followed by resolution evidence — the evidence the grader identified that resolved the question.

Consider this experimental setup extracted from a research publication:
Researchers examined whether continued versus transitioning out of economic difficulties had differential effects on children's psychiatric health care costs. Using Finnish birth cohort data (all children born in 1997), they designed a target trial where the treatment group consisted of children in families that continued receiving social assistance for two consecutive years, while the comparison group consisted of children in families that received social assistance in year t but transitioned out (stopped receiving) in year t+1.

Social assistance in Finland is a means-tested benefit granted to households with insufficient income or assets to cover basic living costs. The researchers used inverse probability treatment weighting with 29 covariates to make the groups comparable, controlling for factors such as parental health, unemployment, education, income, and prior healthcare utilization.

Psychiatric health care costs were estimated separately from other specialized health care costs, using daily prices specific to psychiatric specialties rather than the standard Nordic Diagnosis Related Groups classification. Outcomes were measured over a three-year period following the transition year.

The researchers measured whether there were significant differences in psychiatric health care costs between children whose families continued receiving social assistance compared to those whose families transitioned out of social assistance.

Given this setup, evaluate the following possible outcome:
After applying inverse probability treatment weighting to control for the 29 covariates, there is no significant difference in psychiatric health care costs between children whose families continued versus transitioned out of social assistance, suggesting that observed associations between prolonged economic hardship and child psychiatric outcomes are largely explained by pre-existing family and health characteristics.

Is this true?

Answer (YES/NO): NO